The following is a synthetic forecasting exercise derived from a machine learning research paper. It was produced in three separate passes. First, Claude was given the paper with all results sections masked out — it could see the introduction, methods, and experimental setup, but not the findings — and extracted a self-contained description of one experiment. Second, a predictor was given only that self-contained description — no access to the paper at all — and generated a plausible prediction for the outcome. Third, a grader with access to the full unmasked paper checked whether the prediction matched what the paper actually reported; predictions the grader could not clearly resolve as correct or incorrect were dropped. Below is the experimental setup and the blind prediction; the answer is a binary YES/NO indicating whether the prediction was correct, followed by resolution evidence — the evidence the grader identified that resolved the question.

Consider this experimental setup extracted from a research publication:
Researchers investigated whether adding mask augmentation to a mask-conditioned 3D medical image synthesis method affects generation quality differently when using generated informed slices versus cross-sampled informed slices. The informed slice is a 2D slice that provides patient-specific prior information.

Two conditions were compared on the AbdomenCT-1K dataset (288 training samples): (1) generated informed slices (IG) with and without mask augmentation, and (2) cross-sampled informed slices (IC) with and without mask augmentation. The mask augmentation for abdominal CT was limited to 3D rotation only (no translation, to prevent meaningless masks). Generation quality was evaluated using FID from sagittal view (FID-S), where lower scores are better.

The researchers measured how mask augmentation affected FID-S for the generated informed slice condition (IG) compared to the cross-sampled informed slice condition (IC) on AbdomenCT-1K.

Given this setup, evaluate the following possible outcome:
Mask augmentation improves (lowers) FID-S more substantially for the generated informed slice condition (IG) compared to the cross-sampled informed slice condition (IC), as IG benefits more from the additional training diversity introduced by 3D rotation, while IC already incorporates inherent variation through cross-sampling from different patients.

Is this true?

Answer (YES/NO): NO